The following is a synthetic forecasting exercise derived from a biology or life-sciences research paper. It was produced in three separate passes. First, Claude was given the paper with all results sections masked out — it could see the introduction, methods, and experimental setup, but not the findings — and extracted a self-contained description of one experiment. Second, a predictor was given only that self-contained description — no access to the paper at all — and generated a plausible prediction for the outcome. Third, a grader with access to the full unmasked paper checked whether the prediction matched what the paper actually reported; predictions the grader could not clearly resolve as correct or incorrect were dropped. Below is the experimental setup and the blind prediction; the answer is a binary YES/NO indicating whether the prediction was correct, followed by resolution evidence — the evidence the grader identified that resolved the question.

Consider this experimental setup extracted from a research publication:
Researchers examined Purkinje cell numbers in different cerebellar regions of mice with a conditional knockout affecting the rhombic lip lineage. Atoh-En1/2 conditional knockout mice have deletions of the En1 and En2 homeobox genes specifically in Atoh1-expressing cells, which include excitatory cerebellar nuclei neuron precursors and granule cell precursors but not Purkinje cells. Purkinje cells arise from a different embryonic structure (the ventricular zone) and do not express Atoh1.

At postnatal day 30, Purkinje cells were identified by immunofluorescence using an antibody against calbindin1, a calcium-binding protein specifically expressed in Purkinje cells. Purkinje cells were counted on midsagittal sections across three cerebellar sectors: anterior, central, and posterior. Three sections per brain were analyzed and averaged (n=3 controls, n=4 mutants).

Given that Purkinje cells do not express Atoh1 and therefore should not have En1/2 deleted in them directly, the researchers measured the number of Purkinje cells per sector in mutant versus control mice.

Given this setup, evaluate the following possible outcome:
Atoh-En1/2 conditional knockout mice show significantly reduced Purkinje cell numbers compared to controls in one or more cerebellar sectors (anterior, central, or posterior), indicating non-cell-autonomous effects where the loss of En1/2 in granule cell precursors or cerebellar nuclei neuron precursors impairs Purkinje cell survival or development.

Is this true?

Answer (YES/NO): YES